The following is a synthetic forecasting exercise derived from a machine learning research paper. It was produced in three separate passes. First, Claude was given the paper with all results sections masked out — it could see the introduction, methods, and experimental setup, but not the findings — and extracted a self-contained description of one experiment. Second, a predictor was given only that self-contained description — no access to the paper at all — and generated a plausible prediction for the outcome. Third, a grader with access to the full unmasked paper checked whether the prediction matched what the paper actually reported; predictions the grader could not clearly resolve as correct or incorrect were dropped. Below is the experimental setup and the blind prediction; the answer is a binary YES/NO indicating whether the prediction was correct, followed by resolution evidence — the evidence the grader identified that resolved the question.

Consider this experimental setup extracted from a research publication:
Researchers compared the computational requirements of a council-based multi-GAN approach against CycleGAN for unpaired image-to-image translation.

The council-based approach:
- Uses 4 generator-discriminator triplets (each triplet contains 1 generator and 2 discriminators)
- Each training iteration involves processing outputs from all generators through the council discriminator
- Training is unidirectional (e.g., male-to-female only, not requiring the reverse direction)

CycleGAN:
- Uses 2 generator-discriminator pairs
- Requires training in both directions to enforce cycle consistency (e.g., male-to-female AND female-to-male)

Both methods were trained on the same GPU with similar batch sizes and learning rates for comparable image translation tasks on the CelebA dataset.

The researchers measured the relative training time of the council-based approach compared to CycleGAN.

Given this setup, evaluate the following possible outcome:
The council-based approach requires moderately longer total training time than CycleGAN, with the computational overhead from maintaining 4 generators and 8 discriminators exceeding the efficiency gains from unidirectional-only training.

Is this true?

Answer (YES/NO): YES